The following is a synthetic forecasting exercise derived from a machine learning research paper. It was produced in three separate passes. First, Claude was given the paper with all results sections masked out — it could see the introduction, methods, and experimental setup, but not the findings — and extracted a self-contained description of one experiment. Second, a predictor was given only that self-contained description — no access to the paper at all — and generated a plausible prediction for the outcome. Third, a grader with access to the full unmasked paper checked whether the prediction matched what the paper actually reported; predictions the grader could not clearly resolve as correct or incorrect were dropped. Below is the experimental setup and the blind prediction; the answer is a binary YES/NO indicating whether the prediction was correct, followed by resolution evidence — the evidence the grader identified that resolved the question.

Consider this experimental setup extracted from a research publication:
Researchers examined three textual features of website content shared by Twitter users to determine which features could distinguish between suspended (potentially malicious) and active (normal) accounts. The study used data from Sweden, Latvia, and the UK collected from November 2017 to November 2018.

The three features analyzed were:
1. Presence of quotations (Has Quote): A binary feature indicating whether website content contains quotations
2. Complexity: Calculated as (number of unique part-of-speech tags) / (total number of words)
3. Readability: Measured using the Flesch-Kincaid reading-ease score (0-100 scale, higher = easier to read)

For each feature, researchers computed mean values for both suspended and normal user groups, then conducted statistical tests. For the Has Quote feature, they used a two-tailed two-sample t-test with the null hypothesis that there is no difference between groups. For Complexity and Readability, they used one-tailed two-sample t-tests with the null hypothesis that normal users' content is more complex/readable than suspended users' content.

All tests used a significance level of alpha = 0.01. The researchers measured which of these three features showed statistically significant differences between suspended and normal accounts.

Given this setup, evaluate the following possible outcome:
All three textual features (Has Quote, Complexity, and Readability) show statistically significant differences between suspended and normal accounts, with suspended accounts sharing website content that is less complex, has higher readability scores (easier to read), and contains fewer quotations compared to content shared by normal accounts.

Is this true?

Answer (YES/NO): NO